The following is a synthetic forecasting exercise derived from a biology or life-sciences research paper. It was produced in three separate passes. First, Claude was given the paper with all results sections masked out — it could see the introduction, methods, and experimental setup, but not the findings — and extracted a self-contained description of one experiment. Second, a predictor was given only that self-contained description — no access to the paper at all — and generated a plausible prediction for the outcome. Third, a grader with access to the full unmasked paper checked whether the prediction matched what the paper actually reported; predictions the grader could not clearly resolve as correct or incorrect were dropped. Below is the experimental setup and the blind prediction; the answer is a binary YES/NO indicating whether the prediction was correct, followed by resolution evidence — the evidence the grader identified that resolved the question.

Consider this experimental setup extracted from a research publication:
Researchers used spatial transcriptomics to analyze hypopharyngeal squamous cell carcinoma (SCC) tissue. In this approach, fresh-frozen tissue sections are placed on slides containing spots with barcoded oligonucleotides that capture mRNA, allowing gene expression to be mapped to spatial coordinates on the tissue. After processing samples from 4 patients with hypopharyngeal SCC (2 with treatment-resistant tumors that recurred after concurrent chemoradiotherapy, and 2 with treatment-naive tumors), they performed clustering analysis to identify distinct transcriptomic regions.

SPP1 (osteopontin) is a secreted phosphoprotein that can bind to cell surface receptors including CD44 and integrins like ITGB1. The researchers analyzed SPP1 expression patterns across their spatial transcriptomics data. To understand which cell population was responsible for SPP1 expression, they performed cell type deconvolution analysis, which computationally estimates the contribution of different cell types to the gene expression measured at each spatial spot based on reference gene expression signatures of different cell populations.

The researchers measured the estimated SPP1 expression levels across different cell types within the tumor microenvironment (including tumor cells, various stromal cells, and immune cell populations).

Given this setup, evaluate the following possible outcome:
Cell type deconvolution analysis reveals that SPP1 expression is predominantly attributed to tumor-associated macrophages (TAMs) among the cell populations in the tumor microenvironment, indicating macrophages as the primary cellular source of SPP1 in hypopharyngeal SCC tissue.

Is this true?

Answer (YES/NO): YES